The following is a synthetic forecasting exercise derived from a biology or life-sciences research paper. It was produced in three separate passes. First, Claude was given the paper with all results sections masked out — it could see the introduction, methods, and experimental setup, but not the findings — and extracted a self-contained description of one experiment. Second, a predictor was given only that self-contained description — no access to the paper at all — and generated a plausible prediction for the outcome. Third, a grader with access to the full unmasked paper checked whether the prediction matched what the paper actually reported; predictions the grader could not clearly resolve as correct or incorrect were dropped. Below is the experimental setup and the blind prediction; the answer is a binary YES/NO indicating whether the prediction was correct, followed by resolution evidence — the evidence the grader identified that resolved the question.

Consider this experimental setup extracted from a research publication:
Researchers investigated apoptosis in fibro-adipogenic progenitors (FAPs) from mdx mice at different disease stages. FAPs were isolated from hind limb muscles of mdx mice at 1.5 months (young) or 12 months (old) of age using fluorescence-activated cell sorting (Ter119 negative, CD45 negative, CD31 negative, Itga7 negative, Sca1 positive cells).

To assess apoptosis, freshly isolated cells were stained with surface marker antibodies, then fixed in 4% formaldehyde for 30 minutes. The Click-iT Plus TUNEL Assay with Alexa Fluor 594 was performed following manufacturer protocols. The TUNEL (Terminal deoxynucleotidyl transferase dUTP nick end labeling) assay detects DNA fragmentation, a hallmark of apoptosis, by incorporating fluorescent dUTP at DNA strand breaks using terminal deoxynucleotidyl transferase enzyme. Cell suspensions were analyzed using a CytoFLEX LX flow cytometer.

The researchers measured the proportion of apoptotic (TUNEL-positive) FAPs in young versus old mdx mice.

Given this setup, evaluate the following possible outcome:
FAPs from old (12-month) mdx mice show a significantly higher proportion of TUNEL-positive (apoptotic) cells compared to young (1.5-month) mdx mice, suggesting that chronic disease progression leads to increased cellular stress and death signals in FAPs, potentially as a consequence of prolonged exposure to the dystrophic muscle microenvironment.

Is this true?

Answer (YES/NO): NO